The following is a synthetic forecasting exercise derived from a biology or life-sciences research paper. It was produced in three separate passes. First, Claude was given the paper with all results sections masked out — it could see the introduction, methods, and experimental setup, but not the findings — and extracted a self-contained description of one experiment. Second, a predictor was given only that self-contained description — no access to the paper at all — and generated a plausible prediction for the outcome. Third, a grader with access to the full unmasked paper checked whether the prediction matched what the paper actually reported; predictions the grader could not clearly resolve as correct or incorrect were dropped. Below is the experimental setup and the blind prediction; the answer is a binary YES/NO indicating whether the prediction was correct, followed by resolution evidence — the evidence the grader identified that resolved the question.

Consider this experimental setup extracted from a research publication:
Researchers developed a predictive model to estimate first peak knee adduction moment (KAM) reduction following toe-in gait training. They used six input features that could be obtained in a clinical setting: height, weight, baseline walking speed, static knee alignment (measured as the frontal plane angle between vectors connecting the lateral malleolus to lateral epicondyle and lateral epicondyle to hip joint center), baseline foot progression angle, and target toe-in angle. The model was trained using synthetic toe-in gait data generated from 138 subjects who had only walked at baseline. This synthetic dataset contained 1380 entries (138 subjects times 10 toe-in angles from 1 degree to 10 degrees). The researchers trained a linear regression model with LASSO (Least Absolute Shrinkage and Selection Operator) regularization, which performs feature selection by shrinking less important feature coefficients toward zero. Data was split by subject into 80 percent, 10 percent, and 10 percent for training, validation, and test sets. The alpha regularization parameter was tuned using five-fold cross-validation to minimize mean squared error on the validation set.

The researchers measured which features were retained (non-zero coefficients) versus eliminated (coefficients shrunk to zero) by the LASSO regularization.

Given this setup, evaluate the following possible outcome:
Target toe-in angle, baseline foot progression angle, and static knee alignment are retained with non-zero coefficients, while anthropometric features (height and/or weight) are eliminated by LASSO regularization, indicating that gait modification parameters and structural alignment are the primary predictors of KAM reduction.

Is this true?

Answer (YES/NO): NO